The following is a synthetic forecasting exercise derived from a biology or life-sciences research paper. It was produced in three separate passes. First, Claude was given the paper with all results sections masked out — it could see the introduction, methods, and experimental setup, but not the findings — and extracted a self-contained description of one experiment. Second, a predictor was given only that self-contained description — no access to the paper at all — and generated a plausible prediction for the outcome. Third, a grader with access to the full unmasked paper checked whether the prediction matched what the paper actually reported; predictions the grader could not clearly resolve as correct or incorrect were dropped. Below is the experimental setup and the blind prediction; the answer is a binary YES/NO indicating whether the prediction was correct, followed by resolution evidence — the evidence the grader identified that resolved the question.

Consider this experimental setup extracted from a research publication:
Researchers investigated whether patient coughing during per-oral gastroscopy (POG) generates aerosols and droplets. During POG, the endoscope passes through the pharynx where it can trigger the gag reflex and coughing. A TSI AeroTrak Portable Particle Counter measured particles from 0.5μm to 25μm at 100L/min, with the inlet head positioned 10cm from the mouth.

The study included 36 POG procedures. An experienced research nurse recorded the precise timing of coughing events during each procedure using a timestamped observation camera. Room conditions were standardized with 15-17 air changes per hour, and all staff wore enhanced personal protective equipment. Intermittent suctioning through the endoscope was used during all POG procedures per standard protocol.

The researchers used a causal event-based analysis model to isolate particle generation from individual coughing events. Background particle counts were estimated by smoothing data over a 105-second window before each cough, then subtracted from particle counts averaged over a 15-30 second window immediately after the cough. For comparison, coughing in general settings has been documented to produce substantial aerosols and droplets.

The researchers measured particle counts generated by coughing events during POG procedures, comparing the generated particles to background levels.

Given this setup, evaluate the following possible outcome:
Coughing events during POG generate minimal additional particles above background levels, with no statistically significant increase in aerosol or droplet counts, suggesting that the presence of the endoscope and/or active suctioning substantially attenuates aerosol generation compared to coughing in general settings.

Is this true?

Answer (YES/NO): NO